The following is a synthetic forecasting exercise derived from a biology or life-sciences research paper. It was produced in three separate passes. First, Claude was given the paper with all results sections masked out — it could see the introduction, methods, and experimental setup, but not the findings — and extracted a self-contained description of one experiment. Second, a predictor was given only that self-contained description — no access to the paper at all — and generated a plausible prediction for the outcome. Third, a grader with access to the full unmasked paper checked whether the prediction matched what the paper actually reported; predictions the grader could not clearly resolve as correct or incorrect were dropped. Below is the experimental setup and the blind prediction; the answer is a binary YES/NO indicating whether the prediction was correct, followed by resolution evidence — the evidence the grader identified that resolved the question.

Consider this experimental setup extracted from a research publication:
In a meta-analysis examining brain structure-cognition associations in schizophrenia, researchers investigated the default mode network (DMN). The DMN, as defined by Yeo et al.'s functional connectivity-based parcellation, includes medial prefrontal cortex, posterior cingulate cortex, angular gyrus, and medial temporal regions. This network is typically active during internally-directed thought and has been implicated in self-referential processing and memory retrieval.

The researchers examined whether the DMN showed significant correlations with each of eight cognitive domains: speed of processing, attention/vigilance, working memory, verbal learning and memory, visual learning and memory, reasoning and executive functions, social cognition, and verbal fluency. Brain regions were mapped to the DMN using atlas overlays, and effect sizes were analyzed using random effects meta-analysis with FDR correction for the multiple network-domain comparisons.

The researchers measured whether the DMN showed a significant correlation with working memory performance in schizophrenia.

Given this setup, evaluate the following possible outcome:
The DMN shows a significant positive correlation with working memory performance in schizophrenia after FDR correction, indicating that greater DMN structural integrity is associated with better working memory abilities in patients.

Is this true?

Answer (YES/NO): NO